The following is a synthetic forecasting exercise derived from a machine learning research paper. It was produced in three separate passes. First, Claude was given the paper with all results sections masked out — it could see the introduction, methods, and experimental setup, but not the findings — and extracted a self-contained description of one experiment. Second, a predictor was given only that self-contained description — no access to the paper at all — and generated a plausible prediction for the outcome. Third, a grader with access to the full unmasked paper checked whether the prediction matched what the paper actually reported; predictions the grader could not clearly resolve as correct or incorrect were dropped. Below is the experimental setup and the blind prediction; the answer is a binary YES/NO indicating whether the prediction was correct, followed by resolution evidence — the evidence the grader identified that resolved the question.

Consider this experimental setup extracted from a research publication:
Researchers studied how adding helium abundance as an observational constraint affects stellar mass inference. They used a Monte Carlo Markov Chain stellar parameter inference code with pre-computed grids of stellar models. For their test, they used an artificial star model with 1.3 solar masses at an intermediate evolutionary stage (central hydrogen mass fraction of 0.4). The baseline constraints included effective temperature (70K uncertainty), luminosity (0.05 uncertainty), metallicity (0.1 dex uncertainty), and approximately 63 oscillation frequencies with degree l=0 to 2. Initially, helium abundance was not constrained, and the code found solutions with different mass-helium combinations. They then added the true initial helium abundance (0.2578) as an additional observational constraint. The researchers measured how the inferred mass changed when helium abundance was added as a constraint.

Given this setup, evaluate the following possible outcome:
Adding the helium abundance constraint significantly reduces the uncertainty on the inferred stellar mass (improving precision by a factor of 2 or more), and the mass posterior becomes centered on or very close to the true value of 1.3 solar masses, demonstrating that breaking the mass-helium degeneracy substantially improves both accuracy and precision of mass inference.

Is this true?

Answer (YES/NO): NO